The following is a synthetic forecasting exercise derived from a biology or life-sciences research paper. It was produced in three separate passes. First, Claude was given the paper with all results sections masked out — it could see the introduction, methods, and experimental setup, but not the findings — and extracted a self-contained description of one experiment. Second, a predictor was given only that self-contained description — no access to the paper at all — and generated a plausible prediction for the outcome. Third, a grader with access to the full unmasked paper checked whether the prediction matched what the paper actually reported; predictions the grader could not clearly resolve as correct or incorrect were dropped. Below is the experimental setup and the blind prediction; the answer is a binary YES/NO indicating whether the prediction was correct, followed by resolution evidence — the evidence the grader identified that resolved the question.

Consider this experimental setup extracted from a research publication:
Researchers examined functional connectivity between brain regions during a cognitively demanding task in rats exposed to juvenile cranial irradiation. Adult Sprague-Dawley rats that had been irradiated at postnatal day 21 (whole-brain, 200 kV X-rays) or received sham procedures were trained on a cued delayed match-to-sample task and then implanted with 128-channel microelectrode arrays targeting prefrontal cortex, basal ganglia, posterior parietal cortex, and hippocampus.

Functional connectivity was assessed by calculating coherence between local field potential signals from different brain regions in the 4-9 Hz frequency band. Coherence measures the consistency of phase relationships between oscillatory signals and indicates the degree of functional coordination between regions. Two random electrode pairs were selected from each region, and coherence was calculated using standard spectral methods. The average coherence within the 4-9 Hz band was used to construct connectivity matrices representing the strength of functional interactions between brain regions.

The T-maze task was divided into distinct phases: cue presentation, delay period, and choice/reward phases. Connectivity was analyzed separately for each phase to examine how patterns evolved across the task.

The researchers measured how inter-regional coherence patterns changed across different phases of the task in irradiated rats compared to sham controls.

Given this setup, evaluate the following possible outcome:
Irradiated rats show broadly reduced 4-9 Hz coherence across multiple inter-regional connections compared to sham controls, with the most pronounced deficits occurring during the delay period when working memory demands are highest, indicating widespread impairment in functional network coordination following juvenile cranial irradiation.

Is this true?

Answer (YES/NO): NO